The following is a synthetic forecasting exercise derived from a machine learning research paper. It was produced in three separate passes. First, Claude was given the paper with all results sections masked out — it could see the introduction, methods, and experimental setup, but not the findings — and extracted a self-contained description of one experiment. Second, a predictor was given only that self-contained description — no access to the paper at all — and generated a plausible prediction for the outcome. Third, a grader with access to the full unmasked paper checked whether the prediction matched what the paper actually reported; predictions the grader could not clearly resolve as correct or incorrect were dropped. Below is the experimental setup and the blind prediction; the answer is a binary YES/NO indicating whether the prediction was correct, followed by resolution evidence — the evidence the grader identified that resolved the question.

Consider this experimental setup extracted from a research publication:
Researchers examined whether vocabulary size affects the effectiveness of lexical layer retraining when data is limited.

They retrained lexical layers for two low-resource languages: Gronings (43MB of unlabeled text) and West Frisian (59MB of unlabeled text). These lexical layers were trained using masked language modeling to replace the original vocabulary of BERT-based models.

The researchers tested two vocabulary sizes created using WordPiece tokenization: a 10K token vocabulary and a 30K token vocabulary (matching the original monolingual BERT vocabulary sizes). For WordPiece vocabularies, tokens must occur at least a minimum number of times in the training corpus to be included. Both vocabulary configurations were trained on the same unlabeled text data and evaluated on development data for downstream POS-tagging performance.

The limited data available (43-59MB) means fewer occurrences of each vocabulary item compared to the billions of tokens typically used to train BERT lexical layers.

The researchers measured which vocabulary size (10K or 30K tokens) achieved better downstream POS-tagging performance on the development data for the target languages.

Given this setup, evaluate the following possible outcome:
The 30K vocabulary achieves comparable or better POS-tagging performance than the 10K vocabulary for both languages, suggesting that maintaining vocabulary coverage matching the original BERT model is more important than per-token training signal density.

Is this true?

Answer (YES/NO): NO